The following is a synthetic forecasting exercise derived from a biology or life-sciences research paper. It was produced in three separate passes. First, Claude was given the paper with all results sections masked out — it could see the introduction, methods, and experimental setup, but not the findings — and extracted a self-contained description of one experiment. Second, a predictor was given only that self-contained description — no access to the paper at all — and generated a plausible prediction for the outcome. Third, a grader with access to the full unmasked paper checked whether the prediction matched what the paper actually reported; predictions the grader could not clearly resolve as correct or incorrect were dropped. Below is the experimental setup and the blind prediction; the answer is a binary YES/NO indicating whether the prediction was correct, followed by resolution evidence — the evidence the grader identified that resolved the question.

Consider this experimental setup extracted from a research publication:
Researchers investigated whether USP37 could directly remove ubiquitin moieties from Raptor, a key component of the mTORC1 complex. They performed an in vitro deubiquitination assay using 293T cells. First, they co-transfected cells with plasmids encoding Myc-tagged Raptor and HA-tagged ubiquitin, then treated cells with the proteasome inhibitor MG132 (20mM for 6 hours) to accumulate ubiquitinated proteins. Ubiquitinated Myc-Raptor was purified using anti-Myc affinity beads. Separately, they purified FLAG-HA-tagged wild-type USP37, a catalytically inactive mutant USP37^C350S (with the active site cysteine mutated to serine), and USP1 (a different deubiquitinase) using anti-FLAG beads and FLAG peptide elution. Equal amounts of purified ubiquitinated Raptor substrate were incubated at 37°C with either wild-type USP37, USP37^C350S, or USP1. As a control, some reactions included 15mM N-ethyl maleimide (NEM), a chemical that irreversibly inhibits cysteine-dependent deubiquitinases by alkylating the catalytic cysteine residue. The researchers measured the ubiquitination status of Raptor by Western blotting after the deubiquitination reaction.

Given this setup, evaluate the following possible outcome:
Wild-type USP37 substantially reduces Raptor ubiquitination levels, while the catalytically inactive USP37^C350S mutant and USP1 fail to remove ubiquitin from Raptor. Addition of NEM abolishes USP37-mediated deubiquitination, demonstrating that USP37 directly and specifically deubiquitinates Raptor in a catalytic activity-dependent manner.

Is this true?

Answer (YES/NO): YES